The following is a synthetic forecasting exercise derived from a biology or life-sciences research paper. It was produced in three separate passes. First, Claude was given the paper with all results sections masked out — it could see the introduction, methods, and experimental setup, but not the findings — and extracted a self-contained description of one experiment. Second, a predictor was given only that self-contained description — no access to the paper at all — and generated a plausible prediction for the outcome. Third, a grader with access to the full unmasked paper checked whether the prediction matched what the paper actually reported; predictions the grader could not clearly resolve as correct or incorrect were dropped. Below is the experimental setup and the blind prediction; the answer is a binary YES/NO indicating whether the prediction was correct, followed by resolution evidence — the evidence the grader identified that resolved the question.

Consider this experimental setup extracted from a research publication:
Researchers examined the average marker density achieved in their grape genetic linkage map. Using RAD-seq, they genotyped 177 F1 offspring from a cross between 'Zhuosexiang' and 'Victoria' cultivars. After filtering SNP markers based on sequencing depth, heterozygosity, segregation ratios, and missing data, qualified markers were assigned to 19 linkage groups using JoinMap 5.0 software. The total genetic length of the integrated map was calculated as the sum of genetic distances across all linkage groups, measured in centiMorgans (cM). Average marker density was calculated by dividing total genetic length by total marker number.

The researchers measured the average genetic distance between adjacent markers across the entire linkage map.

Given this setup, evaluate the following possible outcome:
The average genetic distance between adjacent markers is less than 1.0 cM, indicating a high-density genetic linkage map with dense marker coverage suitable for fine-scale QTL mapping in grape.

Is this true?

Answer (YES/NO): YES